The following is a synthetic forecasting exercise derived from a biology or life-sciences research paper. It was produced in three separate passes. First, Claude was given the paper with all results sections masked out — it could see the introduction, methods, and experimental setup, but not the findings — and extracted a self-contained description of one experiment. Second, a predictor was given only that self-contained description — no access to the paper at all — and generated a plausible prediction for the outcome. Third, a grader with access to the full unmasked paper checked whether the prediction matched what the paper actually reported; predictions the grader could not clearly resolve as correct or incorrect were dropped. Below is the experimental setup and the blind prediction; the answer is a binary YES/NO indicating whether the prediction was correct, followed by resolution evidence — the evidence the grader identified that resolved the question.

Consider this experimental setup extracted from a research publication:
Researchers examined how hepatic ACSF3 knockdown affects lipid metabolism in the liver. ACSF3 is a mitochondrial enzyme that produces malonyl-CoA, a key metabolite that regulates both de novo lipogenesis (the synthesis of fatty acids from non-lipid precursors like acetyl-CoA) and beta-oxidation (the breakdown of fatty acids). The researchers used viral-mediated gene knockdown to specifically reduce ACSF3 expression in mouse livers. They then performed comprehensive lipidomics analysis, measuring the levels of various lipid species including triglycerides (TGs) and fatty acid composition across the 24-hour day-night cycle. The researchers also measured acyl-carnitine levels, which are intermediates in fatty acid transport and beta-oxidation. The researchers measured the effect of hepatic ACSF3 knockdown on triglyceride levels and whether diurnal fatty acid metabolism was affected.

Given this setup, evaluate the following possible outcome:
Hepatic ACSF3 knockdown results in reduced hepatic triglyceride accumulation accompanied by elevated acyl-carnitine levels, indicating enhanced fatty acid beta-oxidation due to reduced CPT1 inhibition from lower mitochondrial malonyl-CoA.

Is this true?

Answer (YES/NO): NO